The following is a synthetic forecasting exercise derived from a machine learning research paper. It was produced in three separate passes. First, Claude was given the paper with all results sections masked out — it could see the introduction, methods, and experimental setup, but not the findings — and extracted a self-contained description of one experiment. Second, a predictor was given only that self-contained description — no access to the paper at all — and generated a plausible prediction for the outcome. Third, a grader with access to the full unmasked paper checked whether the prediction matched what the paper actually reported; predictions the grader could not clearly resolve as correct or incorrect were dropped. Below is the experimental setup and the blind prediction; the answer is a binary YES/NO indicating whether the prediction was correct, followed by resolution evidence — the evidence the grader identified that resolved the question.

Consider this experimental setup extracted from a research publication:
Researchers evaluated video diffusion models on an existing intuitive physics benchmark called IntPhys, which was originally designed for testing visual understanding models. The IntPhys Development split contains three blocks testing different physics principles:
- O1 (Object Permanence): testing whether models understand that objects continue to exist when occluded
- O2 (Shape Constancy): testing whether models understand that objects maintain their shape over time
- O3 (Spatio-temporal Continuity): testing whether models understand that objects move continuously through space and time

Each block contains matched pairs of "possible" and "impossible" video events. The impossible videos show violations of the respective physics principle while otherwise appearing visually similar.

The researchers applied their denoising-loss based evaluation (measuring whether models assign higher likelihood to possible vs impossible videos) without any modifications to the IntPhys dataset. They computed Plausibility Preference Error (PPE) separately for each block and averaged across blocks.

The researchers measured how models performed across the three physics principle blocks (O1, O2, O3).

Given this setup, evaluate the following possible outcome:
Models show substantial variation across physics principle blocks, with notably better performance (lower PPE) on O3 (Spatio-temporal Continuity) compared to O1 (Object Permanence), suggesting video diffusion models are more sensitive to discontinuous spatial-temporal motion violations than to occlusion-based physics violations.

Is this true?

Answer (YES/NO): NO